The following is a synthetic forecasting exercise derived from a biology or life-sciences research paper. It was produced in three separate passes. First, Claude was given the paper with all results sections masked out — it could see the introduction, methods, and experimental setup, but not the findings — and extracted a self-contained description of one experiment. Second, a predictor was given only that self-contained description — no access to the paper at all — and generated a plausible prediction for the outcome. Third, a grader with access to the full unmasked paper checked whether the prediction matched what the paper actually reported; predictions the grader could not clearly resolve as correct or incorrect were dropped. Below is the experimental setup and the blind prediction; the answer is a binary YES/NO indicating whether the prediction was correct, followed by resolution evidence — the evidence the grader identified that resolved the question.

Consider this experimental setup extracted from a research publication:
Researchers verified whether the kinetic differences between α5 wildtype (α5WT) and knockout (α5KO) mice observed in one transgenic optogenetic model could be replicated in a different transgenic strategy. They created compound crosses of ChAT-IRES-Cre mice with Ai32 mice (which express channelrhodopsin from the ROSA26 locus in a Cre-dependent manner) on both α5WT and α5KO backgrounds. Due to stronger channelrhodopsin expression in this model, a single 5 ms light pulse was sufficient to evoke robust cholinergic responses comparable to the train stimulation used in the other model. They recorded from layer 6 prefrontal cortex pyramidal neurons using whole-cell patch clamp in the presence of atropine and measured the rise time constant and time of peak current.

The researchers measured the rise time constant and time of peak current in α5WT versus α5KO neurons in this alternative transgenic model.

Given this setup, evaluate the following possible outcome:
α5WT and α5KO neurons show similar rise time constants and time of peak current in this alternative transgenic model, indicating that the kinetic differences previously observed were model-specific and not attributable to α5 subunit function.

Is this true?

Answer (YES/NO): NO